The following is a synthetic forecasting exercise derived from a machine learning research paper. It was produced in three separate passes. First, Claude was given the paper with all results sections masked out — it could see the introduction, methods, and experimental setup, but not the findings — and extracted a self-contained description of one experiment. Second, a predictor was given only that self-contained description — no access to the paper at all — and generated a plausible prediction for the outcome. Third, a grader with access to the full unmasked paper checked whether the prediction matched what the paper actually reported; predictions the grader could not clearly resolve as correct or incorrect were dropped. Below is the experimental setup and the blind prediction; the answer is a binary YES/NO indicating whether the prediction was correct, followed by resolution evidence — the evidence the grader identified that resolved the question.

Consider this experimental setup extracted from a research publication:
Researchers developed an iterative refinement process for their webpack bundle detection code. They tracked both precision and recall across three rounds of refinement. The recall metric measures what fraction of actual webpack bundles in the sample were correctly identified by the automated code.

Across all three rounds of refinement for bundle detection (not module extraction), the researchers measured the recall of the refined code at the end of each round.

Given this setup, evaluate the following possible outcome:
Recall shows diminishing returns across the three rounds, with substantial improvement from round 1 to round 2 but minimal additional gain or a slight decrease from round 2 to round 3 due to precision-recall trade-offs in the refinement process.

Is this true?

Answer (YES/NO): NO